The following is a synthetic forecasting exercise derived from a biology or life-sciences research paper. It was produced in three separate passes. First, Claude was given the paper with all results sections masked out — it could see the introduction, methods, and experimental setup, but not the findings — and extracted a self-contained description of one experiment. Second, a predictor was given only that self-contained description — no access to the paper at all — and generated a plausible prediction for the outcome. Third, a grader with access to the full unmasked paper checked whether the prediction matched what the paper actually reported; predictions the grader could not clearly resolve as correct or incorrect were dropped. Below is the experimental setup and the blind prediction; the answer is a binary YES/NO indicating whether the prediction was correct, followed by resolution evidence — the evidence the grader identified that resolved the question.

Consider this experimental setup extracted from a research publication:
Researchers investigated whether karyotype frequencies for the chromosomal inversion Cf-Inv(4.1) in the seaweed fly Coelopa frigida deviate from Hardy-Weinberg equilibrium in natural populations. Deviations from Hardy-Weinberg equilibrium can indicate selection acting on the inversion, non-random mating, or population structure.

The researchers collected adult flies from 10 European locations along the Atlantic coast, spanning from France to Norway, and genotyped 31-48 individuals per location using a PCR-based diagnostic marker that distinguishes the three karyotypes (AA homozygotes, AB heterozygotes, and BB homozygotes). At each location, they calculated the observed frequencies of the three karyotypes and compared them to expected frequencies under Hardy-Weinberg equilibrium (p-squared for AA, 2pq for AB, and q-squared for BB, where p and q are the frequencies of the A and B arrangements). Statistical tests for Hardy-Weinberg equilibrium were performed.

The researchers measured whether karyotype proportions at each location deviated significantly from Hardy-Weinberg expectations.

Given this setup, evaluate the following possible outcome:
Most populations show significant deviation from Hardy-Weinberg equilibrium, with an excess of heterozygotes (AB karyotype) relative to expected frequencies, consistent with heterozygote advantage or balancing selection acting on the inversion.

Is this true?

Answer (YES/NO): NO